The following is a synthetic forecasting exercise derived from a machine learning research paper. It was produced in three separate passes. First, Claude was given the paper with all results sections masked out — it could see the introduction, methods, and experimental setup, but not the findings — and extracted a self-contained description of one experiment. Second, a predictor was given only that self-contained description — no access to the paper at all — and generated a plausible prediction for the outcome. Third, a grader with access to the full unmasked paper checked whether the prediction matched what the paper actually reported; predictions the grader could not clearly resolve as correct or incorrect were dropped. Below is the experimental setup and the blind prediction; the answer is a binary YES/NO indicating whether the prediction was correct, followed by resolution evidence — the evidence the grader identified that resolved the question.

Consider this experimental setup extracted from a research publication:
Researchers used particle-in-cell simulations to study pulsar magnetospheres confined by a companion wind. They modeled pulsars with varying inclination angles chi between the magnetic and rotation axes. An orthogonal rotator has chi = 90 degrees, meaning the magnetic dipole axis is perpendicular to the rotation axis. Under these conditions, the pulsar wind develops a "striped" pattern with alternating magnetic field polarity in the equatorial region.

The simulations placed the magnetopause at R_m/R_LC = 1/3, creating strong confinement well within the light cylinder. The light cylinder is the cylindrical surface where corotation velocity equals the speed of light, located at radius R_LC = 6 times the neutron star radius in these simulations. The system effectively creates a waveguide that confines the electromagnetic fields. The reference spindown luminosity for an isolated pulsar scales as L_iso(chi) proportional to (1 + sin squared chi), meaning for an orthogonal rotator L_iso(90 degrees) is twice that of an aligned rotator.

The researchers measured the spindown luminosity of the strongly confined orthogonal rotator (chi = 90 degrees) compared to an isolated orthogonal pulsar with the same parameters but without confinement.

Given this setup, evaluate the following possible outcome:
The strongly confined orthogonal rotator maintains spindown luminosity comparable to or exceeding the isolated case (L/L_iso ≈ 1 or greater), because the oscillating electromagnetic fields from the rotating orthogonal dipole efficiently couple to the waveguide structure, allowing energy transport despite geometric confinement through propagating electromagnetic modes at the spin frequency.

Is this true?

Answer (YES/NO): NO